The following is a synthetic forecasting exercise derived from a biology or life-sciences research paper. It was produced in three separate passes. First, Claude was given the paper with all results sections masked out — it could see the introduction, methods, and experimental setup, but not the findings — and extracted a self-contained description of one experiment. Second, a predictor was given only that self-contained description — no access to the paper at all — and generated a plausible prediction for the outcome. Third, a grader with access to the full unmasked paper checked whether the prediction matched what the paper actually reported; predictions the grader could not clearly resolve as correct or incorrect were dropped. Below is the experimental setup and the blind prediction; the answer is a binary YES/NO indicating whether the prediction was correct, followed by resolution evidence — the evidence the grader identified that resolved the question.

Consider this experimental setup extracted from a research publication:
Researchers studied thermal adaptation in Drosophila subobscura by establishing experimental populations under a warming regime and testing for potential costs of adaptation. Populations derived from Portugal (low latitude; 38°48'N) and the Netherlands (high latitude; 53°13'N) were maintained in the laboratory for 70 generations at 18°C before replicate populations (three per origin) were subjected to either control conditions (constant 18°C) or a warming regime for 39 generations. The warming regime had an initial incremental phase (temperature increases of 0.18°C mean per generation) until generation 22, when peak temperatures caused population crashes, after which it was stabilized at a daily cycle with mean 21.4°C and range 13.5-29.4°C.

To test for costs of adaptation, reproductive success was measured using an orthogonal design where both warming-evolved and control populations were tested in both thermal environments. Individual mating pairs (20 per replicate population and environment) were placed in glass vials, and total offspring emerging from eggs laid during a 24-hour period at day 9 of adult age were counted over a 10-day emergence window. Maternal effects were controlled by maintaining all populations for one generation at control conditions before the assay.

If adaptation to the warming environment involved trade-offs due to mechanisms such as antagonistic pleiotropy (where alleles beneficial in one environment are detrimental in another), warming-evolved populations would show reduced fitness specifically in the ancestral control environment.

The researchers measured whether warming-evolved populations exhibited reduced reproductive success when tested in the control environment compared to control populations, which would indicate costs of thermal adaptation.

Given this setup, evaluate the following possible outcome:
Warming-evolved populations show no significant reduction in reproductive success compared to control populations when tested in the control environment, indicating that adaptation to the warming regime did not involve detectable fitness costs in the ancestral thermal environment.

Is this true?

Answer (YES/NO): YES